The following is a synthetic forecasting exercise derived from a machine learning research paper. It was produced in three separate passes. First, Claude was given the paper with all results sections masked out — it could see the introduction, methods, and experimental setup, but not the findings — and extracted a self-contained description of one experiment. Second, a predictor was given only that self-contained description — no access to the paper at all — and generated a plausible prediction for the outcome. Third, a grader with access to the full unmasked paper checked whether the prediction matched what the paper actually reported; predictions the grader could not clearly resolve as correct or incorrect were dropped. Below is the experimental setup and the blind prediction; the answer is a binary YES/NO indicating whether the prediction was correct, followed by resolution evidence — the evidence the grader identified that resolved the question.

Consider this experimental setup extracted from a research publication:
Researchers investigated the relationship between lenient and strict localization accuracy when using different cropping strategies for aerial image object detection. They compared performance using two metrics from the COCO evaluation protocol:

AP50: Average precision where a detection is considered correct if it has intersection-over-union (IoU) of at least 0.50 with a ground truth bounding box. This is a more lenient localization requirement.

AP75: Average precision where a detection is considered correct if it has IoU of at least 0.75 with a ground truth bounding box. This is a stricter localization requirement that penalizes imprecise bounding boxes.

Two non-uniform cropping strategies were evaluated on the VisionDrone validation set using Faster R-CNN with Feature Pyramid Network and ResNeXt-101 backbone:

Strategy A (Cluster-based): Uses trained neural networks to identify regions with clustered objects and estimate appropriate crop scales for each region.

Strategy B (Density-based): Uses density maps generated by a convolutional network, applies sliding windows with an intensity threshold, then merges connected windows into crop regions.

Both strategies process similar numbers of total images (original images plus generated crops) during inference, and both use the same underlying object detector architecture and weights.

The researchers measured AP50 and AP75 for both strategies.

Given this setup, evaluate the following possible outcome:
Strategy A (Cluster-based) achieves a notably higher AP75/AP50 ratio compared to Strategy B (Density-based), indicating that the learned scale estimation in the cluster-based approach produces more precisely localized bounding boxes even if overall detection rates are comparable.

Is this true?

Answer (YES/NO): NO